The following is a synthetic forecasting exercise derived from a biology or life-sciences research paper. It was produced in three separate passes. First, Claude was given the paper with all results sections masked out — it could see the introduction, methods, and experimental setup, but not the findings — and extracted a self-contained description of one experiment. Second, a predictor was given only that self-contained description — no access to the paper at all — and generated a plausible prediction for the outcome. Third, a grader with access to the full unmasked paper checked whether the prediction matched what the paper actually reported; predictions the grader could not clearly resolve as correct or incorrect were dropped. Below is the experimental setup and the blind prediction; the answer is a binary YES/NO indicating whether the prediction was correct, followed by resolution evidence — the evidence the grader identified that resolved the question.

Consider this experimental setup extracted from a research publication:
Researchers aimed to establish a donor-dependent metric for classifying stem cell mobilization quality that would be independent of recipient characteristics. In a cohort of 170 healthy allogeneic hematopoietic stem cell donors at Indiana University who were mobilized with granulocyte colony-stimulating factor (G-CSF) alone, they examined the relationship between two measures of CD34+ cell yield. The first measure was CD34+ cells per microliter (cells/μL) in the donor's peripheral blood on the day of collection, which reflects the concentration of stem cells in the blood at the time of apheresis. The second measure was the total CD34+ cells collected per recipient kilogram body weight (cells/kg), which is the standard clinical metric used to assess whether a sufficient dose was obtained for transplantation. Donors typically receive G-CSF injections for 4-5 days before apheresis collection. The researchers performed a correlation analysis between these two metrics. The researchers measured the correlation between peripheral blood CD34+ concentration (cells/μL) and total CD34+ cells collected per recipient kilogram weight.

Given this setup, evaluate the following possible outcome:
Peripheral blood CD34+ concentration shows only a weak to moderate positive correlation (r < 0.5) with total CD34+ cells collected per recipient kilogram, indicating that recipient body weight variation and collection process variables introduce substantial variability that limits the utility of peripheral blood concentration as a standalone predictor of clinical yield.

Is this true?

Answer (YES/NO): NO